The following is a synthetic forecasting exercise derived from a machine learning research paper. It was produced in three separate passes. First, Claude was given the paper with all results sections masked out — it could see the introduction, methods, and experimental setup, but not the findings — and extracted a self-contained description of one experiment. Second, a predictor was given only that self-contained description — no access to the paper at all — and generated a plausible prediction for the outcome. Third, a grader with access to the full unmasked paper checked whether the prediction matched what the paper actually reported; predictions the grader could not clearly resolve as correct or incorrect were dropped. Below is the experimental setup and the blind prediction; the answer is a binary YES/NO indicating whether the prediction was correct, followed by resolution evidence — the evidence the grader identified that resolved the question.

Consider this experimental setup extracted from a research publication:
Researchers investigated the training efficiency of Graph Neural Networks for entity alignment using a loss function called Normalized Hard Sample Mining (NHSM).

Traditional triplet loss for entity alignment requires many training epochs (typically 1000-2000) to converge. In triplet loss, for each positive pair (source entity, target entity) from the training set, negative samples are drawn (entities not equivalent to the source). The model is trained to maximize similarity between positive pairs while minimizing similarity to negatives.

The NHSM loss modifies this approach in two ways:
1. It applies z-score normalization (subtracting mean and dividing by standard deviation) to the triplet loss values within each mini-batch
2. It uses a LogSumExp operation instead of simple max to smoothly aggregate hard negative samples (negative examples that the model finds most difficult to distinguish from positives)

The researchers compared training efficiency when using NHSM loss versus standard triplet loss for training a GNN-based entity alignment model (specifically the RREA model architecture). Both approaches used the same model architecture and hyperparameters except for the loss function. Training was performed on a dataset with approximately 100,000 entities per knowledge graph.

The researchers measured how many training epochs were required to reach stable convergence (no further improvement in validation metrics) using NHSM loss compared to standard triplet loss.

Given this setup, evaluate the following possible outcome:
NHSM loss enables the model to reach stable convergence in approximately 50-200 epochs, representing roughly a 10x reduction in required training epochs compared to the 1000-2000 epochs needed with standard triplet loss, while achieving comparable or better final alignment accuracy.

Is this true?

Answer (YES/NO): NO